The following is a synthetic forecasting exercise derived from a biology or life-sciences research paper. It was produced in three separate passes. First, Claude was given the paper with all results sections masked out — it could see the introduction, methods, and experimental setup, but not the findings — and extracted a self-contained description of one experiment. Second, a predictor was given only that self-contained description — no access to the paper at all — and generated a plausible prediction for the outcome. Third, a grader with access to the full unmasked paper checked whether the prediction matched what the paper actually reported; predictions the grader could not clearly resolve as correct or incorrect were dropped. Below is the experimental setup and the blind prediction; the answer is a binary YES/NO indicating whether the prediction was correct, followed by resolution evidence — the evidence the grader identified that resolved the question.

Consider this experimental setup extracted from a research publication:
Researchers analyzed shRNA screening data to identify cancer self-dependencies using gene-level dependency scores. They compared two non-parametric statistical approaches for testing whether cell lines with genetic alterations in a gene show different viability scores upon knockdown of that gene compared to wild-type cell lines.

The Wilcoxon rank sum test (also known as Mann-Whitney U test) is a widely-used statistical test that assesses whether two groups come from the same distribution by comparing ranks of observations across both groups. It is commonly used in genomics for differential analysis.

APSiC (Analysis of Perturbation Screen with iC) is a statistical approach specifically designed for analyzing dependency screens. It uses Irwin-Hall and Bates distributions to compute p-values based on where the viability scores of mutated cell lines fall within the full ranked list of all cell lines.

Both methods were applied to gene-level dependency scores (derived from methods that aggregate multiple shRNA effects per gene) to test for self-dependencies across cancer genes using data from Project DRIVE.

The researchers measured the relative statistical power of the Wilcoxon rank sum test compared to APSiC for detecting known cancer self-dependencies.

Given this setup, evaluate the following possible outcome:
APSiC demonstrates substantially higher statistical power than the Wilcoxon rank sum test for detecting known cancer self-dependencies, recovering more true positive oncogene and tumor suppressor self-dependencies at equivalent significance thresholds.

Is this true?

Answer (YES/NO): YES